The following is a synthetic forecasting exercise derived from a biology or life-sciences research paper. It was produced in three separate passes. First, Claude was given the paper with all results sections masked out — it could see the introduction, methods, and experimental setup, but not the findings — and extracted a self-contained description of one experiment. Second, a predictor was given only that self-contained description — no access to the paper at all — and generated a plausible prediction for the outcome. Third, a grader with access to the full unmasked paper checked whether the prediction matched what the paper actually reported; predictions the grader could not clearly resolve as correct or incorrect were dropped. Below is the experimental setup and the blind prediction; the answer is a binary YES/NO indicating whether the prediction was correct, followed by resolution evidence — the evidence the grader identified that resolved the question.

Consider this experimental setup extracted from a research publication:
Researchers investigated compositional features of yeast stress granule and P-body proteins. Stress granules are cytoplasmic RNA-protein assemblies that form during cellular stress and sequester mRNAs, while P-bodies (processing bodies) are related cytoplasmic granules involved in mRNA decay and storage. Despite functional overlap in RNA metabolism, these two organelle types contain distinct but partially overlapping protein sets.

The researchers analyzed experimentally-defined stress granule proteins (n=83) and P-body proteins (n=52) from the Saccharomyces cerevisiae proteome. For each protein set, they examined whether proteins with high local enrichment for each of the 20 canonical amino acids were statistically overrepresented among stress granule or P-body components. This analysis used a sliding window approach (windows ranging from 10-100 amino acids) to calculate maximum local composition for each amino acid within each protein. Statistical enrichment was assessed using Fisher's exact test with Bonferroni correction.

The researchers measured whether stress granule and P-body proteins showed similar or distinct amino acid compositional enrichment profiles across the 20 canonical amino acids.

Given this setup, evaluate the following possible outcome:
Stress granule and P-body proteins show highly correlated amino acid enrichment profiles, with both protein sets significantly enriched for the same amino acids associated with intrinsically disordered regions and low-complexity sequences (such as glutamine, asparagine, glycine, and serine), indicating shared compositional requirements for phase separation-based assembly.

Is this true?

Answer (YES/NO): NO